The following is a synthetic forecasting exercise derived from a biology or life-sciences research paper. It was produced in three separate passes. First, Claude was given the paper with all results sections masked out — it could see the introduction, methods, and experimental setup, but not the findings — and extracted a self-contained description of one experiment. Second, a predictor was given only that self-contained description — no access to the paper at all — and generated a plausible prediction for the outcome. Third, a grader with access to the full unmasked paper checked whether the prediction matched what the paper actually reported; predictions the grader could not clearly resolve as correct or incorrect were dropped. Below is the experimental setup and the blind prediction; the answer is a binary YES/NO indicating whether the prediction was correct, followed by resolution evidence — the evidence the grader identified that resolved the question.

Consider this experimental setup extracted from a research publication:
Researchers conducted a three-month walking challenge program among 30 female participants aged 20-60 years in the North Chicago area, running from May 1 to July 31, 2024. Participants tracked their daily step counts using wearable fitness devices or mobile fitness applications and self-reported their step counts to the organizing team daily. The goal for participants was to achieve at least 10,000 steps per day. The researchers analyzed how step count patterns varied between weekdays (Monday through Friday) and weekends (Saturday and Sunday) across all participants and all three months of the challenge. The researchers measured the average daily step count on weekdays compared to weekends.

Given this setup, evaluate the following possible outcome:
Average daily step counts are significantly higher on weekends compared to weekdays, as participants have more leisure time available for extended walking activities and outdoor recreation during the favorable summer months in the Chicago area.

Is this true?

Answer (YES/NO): NO